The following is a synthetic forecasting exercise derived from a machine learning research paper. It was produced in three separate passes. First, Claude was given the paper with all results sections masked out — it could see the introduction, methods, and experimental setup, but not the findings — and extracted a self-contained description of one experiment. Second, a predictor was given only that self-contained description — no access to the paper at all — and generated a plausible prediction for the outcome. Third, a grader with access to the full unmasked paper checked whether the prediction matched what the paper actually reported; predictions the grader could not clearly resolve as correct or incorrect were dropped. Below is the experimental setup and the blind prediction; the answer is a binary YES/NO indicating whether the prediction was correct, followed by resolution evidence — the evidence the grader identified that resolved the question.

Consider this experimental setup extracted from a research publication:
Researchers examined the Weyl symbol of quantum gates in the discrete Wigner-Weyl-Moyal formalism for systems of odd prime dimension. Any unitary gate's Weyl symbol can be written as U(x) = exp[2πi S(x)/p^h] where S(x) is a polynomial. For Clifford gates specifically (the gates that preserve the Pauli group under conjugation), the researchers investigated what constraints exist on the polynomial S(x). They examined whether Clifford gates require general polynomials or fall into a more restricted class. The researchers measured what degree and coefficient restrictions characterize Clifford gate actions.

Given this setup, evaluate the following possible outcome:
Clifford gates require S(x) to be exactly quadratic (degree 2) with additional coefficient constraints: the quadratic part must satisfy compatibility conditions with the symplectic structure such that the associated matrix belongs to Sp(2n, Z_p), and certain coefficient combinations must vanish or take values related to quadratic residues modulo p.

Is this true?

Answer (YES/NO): NO